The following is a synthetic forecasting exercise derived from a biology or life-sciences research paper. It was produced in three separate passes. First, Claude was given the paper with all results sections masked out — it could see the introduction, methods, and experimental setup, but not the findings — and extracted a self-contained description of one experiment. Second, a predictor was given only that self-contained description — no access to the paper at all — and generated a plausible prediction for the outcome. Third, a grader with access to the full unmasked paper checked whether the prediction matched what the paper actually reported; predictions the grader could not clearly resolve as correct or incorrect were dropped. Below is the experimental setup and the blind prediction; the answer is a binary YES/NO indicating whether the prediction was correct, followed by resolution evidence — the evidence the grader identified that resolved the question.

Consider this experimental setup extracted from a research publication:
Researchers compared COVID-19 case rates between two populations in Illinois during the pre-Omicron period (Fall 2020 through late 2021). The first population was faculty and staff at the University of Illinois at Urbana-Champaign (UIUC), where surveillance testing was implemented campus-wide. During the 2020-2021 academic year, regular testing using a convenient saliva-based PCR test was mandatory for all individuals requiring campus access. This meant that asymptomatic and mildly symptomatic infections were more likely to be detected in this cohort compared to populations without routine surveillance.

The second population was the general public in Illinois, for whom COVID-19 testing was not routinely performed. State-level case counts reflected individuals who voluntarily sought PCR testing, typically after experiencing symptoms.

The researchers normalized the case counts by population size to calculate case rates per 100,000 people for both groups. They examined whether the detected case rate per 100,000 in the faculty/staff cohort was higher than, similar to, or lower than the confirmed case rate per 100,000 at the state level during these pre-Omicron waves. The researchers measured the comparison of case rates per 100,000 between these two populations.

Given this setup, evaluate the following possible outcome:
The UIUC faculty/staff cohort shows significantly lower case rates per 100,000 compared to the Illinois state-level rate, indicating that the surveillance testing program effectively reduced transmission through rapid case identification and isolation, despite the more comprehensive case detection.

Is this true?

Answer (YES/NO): NO